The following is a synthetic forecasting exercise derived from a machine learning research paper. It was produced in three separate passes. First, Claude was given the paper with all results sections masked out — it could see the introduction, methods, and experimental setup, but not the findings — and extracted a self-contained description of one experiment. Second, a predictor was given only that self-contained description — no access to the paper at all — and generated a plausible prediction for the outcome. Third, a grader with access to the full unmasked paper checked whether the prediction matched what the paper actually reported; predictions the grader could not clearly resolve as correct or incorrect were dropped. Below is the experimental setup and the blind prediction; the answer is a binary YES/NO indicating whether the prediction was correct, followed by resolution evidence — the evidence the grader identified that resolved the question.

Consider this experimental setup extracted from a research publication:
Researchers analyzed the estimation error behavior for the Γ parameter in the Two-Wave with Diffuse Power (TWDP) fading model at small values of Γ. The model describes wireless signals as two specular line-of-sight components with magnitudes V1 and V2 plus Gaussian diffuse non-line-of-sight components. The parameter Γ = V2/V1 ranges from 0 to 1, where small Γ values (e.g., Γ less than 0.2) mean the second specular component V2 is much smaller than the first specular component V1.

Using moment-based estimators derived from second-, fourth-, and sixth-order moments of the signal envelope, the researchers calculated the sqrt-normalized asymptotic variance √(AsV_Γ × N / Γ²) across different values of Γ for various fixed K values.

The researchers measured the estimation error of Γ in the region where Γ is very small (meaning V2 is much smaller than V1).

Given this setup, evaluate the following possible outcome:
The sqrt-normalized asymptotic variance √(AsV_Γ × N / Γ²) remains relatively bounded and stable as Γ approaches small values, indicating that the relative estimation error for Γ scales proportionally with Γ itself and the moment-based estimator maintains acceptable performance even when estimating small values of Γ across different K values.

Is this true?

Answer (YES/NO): NO